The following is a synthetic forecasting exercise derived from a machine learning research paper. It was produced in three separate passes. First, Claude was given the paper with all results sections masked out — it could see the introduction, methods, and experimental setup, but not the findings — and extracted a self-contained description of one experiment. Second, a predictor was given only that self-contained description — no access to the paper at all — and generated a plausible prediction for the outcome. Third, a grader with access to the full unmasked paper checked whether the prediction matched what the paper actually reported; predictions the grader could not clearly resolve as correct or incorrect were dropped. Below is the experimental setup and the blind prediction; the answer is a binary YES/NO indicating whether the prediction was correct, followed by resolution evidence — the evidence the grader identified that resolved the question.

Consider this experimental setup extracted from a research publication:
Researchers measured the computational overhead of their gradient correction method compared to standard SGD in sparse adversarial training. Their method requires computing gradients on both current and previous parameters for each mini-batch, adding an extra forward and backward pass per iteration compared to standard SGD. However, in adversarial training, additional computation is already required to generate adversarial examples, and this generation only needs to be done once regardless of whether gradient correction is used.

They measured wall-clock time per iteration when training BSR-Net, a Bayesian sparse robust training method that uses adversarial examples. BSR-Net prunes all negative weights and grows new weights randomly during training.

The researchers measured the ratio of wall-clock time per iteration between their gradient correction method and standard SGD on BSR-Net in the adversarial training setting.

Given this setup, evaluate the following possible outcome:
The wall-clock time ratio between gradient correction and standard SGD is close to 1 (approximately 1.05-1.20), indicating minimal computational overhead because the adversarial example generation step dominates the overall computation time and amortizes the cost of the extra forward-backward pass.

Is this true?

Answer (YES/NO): YES